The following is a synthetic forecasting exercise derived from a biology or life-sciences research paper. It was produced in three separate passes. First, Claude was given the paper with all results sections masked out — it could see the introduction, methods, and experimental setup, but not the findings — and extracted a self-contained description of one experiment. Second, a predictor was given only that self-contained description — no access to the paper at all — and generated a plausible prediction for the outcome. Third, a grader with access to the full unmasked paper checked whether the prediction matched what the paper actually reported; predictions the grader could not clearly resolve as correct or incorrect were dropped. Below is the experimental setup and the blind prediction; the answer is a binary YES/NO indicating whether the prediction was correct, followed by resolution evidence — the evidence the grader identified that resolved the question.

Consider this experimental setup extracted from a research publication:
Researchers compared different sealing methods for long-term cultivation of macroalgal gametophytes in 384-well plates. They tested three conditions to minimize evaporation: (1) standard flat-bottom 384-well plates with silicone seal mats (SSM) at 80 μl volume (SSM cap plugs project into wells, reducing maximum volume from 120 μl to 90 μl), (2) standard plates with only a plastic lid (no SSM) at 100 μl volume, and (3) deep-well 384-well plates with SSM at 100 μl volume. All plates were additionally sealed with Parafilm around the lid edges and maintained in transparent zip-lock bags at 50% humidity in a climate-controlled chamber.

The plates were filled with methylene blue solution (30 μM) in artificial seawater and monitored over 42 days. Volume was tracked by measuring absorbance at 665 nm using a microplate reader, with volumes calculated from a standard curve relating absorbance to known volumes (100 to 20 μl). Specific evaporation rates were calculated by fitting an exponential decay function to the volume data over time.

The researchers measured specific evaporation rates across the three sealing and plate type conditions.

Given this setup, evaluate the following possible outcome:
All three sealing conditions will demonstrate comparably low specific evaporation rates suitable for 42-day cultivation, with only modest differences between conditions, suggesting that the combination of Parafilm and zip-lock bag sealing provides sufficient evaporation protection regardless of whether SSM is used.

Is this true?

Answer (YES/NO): NO